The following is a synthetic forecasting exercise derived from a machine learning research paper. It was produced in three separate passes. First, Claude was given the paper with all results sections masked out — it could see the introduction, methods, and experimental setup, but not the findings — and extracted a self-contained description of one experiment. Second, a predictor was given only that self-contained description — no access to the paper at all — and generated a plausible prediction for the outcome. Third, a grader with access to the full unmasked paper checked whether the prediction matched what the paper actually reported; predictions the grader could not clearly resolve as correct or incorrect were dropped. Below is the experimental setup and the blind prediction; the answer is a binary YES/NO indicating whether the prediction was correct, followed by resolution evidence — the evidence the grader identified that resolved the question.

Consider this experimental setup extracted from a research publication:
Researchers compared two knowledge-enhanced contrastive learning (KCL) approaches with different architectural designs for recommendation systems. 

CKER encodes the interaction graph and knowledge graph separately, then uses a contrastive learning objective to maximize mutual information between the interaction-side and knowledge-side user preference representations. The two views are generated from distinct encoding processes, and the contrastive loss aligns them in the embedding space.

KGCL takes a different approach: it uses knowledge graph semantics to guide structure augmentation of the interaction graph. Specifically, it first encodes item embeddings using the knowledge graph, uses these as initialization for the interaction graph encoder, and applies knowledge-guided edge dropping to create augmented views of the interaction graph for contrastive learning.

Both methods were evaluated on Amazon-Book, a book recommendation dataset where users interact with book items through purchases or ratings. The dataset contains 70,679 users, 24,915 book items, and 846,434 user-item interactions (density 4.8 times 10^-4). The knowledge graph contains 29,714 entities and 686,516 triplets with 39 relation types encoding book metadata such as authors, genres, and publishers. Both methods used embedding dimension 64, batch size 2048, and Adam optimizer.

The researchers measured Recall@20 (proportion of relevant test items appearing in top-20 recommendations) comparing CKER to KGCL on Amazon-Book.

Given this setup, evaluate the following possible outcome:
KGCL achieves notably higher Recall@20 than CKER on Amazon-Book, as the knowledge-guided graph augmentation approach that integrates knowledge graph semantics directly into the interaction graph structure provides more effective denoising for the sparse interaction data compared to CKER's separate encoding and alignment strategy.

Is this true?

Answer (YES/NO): NO